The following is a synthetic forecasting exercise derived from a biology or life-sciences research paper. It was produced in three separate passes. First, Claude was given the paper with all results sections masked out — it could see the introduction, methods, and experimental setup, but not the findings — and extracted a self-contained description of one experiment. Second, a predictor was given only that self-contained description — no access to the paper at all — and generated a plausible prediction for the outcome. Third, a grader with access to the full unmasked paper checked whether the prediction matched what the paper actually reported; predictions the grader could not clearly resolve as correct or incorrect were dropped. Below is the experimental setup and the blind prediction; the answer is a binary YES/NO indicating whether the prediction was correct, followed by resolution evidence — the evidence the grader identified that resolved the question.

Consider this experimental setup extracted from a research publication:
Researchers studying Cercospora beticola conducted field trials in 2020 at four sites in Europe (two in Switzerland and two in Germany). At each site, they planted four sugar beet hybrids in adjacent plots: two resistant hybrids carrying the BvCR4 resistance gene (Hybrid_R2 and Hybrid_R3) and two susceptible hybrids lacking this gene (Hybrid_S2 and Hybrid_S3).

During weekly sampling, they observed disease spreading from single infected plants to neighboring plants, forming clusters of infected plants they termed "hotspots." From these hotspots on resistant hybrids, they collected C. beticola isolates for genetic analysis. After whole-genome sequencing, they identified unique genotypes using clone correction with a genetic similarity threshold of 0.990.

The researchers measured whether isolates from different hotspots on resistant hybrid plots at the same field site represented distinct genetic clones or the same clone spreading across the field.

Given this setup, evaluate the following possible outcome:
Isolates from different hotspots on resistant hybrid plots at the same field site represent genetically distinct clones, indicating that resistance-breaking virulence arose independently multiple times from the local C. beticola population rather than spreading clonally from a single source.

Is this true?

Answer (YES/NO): YES